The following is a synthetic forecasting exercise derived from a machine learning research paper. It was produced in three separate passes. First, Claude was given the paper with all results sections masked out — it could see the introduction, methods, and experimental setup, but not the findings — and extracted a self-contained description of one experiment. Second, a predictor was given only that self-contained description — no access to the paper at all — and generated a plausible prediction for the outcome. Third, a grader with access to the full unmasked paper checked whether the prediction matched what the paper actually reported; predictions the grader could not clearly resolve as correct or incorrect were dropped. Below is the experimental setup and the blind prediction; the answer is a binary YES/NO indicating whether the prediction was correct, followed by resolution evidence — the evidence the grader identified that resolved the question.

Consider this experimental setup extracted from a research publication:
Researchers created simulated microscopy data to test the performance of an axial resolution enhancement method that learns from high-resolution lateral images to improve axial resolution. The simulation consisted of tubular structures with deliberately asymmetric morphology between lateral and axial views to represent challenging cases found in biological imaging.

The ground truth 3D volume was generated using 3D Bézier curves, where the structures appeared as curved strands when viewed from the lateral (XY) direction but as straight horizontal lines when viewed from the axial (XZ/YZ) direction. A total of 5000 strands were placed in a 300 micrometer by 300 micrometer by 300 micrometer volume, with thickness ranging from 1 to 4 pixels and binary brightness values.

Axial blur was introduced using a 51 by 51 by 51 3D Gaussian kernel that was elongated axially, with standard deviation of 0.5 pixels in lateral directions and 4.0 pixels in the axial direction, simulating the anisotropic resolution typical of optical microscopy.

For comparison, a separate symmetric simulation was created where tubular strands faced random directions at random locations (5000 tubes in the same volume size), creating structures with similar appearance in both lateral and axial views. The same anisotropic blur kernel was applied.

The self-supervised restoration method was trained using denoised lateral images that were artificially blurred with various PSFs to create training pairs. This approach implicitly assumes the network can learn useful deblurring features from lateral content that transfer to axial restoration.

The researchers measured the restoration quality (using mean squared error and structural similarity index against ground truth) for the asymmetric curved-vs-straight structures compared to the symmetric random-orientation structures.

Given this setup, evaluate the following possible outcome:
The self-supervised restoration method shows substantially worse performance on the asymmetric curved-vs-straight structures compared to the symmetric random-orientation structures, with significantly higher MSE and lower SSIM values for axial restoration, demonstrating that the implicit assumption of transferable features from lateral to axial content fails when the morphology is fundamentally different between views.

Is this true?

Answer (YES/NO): NO